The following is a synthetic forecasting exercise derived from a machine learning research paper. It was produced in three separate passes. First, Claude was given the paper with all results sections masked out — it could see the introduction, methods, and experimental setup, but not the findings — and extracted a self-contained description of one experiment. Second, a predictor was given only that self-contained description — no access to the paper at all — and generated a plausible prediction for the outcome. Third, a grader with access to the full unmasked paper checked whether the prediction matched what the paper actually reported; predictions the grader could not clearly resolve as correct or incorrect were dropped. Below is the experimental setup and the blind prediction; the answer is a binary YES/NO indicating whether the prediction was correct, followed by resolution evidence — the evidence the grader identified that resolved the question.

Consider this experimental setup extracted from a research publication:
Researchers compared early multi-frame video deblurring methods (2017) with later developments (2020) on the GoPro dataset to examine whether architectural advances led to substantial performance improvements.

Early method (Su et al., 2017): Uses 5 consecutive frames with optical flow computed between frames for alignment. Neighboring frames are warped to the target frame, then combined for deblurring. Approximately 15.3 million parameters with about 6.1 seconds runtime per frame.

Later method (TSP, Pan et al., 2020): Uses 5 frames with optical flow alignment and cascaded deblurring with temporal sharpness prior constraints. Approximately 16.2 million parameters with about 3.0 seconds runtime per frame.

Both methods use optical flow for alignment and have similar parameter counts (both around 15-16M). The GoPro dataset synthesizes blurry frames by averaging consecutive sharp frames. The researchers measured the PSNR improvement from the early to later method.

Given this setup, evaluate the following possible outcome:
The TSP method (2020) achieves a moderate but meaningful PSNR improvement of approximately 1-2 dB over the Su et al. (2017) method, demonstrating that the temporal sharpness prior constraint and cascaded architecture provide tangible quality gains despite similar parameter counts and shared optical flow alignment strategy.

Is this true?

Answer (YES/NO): NO